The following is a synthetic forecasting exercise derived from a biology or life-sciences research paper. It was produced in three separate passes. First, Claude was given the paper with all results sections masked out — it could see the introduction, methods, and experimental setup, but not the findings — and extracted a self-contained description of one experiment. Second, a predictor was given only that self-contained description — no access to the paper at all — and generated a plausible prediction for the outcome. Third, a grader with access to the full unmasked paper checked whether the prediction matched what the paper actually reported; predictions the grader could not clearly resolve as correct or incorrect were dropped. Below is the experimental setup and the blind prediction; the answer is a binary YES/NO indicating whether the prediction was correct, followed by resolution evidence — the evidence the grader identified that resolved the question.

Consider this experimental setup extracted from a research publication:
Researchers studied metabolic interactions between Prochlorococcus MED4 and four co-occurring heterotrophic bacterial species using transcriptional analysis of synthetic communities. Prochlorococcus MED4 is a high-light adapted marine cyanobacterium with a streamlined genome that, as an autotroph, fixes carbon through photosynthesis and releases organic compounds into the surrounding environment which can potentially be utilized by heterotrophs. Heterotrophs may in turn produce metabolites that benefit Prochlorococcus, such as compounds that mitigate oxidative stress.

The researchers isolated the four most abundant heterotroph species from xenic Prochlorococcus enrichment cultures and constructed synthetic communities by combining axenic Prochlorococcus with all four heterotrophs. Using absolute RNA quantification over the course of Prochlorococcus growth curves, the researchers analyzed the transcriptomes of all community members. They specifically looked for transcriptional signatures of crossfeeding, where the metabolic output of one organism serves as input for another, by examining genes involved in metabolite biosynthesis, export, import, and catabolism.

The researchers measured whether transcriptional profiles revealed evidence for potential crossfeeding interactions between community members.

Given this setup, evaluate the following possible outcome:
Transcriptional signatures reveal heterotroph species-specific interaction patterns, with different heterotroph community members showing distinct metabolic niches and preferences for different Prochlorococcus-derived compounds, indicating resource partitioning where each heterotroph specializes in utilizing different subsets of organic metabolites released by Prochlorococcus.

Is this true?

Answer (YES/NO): YES